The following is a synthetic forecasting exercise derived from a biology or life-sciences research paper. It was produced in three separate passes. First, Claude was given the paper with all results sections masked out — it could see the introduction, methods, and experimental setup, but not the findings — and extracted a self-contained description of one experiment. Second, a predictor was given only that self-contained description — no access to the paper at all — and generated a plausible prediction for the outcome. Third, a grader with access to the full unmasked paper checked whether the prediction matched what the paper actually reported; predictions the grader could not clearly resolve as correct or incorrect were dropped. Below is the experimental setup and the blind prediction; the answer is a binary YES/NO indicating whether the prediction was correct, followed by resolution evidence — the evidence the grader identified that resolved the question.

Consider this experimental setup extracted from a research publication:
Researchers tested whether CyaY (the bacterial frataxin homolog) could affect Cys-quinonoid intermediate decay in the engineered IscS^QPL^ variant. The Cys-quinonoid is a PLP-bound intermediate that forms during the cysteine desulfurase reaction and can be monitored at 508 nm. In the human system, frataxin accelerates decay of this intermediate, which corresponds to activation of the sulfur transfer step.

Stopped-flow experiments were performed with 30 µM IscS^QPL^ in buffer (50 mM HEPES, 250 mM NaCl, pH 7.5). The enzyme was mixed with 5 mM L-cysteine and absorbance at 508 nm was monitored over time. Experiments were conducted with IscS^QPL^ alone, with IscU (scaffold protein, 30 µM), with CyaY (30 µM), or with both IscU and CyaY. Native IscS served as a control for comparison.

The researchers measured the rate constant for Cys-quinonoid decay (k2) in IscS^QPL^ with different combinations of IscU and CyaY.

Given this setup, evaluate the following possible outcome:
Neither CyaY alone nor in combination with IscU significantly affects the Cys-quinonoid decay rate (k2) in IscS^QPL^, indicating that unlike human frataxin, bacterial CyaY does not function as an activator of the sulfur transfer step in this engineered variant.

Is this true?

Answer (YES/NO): NO